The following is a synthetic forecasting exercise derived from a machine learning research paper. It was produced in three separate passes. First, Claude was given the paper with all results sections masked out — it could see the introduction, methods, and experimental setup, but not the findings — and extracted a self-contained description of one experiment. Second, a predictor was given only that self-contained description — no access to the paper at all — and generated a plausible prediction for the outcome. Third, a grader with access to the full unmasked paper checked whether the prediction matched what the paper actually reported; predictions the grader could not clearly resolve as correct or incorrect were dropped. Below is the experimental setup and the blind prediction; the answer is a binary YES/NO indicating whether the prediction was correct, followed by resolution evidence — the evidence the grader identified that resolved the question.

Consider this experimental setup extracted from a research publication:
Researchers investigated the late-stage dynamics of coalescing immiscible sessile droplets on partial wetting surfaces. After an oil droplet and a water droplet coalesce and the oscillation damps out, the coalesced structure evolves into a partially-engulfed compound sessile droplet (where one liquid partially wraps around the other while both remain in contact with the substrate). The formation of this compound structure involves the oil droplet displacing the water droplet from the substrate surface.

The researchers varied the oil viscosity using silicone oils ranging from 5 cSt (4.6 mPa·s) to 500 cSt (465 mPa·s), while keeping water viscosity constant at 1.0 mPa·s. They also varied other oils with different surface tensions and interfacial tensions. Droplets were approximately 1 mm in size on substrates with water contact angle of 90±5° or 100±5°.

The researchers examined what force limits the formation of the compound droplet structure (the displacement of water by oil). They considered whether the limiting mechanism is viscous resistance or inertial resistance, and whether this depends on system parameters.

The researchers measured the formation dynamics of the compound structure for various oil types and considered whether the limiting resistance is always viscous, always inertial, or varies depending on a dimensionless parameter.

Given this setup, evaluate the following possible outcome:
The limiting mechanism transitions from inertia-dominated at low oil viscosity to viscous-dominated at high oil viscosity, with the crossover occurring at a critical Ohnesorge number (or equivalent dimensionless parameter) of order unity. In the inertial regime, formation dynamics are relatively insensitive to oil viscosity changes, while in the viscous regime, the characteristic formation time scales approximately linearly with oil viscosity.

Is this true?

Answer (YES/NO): NO